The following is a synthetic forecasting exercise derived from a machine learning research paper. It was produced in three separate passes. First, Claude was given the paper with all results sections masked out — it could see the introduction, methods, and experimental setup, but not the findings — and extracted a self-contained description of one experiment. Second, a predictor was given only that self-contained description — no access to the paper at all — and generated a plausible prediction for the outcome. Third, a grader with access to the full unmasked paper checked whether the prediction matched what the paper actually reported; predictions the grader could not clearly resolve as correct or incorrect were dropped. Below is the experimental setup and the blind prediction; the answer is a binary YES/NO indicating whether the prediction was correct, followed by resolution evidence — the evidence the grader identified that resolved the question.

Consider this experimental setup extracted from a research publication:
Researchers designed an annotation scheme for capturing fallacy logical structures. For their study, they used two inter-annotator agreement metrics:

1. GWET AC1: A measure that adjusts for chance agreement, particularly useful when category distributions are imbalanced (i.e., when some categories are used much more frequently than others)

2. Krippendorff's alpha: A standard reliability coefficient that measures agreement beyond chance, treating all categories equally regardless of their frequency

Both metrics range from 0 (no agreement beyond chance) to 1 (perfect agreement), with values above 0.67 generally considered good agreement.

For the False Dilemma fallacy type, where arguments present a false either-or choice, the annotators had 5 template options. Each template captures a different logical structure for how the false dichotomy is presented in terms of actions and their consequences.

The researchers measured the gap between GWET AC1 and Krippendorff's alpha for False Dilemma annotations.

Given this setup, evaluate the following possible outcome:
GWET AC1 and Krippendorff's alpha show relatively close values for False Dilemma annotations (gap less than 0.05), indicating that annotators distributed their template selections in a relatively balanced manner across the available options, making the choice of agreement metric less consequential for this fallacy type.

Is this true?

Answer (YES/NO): NO